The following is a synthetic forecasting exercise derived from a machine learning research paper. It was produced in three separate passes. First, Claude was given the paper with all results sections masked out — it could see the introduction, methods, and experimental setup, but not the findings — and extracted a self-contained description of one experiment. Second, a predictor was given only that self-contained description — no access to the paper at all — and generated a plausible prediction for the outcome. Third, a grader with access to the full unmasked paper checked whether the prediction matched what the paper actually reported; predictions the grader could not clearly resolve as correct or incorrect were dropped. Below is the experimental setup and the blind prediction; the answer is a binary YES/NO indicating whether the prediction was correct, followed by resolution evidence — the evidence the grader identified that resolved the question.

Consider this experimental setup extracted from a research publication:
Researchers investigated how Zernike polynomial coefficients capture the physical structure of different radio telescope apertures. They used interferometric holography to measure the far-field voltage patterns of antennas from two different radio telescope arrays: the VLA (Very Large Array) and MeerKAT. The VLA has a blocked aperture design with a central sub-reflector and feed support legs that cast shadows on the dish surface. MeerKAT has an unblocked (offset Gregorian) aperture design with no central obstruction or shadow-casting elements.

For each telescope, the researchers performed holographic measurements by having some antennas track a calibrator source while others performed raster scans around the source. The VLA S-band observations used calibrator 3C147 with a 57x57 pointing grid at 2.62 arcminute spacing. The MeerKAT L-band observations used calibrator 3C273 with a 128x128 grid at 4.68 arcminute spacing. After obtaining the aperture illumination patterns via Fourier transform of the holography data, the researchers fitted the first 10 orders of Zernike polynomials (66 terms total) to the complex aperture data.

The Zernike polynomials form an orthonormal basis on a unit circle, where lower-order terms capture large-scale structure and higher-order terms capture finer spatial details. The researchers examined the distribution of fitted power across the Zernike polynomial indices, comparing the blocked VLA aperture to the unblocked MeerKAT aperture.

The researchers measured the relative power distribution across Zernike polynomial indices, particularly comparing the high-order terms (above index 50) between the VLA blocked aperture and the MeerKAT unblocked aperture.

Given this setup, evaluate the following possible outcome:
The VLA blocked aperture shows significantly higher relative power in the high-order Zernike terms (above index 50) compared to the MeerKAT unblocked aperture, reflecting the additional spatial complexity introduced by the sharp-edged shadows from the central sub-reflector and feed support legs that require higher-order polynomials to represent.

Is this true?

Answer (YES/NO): YES